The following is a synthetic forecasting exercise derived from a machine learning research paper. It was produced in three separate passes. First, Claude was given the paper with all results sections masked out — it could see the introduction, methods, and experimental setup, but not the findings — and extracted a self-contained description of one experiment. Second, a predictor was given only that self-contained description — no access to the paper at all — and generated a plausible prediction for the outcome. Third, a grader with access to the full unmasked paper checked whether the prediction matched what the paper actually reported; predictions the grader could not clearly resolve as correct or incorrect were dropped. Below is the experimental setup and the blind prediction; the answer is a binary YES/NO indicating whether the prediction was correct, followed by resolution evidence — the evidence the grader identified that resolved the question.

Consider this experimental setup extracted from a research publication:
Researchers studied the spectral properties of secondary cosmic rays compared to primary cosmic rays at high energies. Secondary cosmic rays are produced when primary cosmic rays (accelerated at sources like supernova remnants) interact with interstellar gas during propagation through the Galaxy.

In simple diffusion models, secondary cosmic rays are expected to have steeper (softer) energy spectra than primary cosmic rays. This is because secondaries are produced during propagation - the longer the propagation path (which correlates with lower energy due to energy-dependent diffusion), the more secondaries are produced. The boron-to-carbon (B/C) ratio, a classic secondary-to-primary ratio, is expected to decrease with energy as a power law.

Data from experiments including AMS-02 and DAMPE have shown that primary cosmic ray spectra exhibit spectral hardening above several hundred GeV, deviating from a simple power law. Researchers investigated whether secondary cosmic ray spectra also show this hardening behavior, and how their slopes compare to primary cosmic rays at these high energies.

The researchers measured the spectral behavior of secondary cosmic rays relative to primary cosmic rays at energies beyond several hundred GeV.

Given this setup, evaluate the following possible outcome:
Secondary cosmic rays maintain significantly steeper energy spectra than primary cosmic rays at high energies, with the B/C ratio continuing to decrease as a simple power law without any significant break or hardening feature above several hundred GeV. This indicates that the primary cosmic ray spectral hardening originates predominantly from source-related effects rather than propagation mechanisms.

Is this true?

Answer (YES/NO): NO